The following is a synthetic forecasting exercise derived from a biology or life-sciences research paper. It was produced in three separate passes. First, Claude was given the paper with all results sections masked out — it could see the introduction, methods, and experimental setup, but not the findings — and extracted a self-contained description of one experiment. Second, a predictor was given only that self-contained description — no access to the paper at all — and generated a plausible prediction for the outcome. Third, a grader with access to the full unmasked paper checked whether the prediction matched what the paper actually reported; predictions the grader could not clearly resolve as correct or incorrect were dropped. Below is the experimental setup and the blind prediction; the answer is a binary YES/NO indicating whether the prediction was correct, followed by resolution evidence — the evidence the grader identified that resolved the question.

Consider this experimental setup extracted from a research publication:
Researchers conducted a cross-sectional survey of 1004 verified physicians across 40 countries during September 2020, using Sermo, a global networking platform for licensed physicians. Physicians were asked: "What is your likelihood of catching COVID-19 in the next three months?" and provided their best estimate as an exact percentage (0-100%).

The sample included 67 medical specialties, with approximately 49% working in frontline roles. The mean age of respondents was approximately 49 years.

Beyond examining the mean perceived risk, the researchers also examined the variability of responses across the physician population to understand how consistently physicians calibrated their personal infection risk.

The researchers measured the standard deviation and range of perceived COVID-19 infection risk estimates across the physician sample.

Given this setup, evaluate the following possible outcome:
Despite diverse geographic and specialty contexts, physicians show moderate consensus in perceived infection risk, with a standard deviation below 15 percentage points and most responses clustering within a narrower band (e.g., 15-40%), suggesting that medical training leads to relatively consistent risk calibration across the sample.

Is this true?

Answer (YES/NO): NO